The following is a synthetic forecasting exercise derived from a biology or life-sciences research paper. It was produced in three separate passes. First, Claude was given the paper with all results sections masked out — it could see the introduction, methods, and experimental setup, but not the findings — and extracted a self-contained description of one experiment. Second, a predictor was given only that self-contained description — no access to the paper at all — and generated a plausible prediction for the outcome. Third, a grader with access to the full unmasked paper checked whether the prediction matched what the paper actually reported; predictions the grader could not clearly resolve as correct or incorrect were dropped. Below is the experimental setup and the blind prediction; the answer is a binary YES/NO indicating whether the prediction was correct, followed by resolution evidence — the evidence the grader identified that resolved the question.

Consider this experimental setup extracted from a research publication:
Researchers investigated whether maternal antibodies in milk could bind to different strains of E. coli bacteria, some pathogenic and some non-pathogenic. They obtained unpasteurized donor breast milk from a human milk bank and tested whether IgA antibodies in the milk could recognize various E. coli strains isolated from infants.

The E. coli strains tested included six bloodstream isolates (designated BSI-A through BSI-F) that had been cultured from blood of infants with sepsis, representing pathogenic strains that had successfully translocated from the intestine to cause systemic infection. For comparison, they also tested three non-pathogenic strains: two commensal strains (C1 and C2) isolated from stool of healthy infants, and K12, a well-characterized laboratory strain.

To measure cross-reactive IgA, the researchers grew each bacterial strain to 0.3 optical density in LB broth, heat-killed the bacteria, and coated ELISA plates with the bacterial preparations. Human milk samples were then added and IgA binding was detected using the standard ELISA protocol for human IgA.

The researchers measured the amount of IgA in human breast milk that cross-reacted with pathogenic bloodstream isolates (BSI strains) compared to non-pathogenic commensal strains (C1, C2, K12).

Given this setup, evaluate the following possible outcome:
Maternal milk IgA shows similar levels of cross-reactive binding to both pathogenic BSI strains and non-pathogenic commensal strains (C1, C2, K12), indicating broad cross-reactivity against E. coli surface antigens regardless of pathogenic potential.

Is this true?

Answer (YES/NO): NO